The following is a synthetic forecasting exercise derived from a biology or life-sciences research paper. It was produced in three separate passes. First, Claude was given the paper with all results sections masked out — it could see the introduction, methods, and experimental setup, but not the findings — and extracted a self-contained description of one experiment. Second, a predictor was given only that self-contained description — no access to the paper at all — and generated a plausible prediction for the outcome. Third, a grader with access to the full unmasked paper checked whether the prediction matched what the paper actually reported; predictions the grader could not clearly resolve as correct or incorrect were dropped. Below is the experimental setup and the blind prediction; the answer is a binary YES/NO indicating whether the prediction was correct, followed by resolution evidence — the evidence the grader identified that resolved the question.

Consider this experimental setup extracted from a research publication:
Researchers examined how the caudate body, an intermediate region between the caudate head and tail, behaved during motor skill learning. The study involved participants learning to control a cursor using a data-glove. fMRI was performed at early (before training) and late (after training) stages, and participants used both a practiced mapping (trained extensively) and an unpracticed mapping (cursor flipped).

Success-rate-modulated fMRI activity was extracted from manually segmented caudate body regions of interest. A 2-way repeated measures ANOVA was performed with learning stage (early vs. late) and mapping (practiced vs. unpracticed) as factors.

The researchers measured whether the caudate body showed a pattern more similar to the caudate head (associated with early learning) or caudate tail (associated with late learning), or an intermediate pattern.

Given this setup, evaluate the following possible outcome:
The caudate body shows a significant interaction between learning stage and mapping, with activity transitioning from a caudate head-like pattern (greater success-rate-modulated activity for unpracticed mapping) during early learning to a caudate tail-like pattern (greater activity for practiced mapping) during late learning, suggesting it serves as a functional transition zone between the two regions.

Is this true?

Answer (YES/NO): NO